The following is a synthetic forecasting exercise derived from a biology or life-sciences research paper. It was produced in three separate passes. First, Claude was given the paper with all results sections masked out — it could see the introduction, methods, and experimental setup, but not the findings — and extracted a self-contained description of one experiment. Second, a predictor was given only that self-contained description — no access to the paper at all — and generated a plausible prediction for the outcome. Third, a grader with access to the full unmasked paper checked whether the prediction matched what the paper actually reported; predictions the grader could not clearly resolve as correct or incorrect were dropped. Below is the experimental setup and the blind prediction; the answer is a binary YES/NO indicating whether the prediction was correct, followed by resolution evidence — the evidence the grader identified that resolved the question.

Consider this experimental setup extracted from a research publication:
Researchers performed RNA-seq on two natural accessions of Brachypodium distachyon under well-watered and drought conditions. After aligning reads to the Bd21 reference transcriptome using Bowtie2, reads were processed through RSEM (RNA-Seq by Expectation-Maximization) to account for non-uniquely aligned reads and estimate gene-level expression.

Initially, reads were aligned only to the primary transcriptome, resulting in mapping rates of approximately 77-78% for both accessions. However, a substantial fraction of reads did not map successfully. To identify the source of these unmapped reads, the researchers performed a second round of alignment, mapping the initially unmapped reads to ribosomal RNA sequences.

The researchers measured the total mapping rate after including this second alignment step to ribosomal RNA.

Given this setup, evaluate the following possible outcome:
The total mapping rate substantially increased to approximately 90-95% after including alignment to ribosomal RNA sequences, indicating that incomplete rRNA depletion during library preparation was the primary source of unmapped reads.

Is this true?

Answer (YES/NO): NO